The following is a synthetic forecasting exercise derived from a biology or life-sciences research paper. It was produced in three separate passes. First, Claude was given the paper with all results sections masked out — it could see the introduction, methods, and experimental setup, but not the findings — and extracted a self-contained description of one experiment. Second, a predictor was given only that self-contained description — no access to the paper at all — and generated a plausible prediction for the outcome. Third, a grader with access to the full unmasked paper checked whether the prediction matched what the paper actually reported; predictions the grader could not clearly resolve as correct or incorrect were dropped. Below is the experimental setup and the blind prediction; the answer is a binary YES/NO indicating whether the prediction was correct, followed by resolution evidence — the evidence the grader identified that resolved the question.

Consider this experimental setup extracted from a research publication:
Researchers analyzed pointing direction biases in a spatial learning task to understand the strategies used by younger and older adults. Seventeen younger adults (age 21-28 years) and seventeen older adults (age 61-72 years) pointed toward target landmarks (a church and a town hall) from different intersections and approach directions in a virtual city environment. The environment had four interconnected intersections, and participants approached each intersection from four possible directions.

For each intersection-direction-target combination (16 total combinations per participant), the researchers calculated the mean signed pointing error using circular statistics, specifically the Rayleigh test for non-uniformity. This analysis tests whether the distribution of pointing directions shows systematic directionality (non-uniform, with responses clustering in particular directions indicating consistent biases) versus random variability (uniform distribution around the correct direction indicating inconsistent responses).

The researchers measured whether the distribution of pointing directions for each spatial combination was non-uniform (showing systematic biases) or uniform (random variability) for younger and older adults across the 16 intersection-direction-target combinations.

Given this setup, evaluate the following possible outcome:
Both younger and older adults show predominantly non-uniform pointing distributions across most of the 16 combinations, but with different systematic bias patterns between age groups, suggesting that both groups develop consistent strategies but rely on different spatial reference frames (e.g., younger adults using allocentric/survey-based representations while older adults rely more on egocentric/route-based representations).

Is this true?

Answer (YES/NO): NO